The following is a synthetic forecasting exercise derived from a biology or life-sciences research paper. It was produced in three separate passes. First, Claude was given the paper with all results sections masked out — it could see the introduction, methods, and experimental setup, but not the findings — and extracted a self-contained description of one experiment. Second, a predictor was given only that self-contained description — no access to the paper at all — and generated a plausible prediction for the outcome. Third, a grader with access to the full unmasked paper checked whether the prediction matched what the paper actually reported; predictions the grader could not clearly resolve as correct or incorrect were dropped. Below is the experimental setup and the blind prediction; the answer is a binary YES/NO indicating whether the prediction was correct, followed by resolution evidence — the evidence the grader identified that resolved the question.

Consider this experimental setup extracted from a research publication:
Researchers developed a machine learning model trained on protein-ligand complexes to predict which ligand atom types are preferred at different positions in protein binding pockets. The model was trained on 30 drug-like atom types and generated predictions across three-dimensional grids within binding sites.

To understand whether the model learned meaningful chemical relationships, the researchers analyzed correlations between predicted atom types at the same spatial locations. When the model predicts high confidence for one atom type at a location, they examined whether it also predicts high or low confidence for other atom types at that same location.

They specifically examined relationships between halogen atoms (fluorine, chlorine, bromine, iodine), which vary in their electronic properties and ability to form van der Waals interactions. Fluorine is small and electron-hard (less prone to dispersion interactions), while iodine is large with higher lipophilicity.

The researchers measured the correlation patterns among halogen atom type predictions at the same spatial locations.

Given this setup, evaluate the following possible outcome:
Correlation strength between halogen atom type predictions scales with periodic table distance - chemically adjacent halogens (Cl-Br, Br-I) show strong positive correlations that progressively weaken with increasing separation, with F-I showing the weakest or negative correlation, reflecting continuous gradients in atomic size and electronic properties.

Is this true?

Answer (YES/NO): YES